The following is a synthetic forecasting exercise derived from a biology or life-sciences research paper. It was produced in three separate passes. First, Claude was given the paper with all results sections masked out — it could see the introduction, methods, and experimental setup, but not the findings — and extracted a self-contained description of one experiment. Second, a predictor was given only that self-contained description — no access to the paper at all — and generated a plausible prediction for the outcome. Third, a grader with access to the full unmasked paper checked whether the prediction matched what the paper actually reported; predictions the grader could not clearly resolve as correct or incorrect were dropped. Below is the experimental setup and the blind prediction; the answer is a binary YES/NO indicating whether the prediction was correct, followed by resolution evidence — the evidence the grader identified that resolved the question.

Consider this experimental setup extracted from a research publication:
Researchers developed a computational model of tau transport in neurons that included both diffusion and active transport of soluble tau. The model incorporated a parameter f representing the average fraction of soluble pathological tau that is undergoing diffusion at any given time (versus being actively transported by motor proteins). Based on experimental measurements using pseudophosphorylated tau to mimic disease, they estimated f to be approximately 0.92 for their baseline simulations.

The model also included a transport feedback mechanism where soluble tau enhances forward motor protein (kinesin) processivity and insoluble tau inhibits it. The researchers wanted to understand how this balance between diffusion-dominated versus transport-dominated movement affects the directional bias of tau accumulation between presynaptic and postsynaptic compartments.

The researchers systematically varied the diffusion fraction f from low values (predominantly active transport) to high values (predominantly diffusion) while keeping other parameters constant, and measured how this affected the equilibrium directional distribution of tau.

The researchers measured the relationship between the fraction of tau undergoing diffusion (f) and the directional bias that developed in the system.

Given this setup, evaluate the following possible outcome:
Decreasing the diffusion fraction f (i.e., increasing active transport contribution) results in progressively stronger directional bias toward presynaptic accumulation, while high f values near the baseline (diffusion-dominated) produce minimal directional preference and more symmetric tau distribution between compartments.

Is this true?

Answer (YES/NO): NO